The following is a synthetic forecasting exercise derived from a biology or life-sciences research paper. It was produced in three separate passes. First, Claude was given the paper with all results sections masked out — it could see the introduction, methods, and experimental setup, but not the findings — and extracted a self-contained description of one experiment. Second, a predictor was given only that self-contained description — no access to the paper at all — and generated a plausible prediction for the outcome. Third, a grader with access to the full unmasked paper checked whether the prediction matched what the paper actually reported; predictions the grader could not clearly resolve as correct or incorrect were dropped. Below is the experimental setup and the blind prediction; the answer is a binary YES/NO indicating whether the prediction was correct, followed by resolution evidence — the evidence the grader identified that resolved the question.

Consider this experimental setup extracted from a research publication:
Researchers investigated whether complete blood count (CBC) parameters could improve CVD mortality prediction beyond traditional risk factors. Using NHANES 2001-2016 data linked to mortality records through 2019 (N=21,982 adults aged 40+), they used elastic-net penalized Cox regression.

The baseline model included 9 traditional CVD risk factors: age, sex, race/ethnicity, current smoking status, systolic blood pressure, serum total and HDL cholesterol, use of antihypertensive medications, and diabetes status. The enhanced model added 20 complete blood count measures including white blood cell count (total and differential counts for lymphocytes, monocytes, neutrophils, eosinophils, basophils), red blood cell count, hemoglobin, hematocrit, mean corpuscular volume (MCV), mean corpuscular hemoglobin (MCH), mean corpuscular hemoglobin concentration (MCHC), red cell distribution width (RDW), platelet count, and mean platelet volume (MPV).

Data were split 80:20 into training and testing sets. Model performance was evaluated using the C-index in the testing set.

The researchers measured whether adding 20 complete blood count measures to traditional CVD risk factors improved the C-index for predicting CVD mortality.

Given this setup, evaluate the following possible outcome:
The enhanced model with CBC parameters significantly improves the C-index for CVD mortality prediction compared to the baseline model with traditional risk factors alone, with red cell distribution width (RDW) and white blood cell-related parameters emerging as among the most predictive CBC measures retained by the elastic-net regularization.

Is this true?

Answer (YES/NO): NO